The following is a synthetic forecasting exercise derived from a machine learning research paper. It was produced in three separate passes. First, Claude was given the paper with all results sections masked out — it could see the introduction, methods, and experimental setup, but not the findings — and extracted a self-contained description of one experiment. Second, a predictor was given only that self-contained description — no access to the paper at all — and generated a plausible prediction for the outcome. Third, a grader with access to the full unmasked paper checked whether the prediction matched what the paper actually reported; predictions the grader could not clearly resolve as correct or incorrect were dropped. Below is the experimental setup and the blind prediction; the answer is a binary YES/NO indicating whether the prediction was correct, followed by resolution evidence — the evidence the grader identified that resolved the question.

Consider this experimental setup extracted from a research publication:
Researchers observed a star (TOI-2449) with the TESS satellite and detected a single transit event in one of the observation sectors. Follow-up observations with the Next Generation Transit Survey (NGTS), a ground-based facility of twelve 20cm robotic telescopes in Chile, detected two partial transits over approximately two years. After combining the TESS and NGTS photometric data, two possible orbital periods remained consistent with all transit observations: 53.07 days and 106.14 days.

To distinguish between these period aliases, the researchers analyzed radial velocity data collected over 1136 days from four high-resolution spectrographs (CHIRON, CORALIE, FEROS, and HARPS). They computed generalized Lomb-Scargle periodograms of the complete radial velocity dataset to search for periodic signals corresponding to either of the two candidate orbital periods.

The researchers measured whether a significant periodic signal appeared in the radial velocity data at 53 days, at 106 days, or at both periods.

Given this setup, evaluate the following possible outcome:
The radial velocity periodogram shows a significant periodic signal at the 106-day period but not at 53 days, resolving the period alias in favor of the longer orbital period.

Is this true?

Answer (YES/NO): YES